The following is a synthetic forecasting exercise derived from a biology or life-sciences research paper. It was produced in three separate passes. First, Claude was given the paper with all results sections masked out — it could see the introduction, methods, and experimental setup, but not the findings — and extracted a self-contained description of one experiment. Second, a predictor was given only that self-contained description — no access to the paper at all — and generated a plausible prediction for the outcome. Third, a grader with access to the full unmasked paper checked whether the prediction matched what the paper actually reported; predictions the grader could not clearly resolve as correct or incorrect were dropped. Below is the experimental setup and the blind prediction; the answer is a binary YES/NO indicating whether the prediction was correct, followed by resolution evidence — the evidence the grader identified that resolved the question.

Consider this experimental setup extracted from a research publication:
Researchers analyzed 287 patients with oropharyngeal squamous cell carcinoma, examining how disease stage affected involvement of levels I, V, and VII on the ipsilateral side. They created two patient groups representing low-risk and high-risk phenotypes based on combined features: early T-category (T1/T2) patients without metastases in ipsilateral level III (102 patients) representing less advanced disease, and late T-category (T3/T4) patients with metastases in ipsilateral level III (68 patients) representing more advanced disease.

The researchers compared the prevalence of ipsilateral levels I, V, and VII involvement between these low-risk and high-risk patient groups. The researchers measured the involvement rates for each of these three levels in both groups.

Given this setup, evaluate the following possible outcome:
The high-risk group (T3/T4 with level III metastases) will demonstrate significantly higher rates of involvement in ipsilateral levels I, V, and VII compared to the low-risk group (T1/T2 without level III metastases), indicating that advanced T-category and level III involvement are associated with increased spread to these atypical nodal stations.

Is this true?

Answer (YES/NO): YES